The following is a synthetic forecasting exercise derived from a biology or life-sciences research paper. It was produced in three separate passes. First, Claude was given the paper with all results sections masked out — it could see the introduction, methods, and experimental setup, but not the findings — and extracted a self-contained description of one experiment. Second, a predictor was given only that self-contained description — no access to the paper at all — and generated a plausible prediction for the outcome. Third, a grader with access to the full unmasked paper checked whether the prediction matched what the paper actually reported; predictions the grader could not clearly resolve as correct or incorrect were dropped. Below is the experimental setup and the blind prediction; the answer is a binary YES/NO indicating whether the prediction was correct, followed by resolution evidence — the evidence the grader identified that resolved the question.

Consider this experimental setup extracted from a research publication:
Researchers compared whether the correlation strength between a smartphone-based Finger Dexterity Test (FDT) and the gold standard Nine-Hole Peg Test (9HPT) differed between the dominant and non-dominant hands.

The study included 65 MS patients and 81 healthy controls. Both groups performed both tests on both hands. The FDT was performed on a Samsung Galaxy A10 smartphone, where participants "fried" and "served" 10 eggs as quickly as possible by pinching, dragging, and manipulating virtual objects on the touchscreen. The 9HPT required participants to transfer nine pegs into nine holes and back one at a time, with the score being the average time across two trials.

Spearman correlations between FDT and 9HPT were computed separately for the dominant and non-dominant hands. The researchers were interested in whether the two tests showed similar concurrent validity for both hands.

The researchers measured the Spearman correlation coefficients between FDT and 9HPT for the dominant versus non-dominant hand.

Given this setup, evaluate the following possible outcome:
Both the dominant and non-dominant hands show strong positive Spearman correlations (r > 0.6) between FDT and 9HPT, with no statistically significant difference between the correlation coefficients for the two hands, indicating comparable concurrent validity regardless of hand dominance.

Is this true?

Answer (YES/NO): NO